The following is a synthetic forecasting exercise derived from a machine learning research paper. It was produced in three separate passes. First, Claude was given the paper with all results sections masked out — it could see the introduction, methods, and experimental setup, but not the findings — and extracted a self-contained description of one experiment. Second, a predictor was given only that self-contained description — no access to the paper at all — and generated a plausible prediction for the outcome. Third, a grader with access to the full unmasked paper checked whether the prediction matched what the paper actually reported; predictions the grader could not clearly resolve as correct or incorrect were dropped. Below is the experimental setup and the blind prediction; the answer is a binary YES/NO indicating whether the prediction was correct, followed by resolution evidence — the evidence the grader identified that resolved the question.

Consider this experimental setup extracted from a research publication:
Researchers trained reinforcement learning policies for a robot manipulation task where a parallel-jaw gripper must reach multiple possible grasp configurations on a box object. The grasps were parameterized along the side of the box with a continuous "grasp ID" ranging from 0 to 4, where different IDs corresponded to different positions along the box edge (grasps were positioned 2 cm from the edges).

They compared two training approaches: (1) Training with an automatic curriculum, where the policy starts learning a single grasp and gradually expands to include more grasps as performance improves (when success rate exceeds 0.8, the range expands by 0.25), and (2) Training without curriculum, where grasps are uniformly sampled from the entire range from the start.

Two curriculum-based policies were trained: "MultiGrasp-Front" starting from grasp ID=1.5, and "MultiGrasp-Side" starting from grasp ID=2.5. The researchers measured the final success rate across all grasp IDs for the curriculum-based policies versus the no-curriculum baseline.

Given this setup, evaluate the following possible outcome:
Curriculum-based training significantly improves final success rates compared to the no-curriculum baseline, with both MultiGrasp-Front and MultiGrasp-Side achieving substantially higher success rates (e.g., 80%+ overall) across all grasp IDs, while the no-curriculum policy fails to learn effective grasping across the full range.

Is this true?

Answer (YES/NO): NO